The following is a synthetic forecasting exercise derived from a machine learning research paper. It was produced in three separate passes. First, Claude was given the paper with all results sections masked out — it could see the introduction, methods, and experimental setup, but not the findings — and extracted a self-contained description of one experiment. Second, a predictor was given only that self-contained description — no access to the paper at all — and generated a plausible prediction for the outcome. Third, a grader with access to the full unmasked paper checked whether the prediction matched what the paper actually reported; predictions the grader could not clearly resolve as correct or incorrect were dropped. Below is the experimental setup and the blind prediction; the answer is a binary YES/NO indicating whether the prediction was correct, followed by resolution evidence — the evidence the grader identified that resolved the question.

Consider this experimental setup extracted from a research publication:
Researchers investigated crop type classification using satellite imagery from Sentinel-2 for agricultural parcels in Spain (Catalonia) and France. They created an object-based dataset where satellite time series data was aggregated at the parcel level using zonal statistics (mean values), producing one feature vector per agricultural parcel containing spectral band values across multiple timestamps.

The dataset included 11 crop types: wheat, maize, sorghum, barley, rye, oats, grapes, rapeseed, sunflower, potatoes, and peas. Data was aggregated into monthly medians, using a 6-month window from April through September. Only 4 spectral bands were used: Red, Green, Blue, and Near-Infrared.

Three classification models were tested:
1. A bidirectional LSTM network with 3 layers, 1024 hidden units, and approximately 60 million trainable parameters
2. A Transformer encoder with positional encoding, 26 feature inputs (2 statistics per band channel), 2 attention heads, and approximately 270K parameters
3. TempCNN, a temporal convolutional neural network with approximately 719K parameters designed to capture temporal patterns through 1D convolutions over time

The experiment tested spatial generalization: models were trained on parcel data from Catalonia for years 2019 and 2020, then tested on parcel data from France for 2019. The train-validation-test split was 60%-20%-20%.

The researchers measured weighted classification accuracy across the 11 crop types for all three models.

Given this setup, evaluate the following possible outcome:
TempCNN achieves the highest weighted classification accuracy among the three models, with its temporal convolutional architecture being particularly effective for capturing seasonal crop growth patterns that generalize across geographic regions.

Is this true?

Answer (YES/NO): NO